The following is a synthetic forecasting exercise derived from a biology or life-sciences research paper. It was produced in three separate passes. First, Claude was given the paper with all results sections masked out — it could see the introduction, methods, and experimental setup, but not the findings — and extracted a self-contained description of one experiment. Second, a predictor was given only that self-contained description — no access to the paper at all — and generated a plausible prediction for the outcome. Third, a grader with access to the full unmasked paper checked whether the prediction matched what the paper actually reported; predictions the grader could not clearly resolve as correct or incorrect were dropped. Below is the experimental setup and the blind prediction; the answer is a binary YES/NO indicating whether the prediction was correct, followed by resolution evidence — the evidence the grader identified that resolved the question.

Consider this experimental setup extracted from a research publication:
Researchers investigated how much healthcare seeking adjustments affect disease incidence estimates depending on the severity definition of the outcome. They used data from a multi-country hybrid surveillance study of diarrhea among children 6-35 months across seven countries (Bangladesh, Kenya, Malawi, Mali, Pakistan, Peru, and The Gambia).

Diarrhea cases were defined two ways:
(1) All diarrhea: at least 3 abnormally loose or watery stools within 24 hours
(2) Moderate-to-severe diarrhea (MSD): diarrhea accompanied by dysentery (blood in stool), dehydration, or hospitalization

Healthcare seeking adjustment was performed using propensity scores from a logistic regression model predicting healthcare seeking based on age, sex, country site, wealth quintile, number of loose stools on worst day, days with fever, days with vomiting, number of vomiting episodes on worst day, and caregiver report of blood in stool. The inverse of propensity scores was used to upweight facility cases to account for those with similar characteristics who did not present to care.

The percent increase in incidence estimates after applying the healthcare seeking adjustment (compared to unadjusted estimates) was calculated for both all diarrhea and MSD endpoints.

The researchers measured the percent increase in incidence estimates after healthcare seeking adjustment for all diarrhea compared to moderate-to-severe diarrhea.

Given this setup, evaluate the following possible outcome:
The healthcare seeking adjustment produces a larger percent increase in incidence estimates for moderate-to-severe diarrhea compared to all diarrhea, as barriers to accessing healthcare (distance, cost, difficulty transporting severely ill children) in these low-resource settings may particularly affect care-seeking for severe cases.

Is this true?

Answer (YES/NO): NO